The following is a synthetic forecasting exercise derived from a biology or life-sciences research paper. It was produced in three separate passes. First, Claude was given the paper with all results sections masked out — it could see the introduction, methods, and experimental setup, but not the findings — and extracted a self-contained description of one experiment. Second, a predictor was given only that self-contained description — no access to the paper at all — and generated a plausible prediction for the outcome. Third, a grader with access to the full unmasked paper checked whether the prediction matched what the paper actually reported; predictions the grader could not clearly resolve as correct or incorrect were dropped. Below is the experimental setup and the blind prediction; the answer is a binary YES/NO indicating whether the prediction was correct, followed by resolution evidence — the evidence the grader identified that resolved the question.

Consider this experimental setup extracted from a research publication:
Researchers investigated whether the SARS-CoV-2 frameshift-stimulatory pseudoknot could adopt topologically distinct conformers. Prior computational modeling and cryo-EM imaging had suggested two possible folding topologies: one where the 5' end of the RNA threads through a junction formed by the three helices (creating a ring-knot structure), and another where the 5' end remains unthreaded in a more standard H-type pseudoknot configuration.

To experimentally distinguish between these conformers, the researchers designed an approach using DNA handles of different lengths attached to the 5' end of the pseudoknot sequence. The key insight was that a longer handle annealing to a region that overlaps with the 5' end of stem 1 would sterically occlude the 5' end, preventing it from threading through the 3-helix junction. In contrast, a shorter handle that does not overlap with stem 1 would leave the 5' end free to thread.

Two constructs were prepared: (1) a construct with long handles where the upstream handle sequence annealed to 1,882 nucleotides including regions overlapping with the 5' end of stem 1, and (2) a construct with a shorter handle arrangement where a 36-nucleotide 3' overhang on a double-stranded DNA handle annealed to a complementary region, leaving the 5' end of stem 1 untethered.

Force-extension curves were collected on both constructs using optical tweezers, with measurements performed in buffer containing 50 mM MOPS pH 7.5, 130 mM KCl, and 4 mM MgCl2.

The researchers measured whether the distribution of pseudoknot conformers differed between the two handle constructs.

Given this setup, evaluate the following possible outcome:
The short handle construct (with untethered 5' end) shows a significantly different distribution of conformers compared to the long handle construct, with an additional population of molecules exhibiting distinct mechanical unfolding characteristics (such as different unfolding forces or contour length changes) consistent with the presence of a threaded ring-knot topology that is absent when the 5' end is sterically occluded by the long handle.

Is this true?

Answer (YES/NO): NO